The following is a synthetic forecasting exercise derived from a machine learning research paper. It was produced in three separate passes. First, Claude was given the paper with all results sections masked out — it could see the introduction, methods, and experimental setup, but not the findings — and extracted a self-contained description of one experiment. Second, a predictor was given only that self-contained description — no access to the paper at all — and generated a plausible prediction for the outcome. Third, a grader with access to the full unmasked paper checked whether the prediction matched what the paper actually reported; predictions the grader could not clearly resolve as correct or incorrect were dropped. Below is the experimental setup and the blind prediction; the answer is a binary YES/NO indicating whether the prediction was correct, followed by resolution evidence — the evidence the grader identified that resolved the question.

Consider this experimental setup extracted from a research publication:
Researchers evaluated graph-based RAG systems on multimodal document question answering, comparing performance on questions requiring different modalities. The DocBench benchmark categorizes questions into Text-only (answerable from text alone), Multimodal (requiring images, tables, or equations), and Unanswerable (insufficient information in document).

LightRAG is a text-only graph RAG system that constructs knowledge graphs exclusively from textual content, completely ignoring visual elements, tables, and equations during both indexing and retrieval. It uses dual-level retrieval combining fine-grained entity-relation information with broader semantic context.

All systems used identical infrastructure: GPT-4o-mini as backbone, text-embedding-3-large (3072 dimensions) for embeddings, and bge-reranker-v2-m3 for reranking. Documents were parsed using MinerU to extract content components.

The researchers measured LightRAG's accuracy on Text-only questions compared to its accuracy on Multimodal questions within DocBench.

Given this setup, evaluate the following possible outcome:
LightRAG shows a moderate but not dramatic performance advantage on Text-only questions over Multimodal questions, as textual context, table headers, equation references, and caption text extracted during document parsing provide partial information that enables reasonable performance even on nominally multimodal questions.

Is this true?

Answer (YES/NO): NO